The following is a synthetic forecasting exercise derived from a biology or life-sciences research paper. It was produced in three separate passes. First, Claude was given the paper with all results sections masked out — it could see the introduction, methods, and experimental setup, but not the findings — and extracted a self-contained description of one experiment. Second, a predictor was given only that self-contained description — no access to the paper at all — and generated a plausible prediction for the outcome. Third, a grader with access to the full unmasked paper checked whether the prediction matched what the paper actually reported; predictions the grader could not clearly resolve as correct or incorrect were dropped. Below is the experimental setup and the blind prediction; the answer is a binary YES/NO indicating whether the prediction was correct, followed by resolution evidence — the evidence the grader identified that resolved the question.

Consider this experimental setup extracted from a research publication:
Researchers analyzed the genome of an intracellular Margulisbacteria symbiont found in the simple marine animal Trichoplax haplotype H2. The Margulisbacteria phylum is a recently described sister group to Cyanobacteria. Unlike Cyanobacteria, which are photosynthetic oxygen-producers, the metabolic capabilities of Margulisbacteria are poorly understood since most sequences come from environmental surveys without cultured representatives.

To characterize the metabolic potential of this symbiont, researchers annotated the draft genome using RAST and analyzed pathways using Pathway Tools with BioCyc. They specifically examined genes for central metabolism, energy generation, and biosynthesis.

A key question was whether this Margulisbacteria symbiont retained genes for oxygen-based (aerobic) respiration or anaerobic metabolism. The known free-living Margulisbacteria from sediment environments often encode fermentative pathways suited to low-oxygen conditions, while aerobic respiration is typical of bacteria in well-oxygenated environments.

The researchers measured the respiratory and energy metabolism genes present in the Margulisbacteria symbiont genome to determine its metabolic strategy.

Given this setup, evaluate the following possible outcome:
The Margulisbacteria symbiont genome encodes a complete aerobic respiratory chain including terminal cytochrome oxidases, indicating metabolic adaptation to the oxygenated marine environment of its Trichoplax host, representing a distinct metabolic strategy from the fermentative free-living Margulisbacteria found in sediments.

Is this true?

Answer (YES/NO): YES